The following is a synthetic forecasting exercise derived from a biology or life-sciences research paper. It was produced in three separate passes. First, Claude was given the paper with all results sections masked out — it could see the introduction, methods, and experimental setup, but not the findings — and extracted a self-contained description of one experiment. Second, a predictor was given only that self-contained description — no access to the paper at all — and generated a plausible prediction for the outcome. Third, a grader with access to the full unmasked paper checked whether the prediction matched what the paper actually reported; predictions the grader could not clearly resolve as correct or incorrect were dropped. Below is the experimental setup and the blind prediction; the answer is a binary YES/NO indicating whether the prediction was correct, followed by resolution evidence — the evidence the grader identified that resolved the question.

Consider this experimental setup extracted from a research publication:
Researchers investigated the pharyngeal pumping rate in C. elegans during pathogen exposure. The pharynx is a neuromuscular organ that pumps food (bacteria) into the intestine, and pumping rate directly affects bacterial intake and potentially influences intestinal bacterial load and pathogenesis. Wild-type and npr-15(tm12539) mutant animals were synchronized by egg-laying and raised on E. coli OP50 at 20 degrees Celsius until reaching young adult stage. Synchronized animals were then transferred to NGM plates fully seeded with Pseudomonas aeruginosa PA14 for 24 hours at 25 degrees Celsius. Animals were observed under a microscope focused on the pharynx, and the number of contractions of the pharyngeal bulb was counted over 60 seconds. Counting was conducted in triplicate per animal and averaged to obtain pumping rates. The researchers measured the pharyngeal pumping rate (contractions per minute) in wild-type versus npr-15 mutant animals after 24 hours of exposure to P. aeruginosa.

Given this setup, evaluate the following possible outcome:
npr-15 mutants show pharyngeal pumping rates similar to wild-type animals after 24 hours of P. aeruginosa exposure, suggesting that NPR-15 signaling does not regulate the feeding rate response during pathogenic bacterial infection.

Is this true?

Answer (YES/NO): YES